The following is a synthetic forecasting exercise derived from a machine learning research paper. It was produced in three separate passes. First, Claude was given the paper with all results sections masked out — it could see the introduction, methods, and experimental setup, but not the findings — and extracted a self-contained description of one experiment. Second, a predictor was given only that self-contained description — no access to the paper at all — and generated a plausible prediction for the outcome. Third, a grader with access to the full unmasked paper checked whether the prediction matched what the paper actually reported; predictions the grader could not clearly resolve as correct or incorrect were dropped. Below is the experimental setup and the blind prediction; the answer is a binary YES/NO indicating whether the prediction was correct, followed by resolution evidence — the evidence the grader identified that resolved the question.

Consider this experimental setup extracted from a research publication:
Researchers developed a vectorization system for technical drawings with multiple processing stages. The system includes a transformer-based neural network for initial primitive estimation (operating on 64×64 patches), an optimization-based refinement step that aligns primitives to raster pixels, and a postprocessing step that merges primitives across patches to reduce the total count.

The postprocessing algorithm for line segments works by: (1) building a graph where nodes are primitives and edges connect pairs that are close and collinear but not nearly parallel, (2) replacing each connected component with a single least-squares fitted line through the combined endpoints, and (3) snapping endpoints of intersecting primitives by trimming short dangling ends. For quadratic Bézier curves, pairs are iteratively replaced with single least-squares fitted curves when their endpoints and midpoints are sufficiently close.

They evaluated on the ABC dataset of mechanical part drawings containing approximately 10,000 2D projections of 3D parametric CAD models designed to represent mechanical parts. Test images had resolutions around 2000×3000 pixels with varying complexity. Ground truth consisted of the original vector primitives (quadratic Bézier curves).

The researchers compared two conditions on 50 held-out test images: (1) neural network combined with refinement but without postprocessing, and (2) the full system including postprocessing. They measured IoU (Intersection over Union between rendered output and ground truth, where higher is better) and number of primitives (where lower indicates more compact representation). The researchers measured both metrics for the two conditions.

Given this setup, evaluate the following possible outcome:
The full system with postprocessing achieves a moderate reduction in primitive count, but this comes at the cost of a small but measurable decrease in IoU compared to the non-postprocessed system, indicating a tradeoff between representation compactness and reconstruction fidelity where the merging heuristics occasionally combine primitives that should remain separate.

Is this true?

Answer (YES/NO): NO